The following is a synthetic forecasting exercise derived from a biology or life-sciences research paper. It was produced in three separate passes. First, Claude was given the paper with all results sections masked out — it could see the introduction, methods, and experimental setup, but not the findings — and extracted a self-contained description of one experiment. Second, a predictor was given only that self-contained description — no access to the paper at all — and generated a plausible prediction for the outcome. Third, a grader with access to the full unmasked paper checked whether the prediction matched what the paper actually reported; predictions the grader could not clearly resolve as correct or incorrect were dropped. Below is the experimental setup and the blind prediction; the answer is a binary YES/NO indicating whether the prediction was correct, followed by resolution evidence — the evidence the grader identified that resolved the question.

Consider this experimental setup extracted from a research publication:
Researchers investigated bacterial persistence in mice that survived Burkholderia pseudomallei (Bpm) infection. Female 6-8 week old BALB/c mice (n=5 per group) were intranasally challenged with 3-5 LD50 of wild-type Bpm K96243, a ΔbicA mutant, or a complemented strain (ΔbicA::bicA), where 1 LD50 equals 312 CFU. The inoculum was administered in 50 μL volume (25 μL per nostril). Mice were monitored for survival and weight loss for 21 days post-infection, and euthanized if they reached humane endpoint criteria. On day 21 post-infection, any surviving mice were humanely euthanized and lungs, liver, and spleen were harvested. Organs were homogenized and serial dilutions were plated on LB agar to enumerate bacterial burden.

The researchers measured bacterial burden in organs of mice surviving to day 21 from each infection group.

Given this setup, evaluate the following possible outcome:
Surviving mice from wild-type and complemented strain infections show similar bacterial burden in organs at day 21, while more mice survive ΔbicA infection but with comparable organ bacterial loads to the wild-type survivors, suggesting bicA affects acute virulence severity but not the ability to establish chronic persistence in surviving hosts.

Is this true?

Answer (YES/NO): NO